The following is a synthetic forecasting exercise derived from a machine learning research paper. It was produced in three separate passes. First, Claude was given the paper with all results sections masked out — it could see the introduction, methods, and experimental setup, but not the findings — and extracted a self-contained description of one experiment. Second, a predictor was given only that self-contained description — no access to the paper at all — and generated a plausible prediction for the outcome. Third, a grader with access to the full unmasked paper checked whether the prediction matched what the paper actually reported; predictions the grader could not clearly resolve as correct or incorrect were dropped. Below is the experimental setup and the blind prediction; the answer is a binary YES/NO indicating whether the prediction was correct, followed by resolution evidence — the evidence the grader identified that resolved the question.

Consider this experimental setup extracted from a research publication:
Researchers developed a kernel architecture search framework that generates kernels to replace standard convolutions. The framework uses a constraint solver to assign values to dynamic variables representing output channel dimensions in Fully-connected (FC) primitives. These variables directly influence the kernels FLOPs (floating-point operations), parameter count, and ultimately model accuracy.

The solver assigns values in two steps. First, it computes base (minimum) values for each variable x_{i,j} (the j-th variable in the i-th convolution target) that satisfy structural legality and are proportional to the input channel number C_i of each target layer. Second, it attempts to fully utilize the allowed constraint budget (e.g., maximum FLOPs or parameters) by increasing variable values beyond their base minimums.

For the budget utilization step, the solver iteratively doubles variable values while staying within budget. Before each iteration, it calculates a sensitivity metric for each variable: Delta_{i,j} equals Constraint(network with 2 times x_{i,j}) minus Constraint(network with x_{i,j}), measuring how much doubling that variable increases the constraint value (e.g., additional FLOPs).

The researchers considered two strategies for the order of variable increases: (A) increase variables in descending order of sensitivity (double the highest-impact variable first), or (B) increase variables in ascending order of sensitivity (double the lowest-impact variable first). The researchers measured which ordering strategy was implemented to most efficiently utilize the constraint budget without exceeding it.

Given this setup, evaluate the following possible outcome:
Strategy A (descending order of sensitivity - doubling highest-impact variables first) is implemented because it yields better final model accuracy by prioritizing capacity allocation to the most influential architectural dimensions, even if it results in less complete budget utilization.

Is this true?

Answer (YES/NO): NO